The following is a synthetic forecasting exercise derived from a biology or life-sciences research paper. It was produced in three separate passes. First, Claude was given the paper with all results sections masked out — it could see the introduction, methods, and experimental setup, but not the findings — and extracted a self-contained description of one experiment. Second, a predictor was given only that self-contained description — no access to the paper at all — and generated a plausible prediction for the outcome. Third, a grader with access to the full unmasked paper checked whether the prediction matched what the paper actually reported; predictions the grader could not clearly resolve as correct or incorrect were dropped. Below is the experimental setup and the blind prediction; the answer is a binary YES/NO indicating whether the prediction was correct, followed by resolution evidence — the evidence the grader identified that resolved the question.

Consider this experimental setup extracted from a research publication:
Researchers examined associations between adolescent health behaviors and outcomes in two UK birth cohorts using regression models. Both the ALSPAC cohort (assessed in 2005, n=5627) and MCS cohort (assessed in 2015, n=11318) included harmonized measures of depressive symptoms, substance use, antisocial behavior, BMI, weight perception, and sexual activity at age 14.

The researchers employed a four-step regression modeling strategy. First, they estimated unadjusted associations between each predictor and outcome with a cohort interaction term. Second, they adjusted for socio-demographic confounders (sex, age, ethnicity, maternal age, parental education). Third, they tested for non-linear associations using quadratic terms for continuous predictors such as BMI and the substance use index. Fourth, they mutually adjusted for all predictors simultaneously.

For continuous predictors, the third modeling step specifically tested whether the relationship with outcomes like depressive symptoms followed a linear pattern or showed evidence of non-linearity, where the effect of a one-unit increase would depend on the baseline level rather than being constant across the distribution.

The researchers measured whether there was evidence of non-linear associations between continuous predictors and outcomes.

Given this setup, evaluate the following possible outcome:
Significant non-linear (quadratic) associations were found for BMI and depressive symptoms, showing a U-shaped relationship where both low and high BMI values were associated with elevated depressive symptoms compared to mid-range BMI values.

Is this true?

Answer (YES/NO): NO